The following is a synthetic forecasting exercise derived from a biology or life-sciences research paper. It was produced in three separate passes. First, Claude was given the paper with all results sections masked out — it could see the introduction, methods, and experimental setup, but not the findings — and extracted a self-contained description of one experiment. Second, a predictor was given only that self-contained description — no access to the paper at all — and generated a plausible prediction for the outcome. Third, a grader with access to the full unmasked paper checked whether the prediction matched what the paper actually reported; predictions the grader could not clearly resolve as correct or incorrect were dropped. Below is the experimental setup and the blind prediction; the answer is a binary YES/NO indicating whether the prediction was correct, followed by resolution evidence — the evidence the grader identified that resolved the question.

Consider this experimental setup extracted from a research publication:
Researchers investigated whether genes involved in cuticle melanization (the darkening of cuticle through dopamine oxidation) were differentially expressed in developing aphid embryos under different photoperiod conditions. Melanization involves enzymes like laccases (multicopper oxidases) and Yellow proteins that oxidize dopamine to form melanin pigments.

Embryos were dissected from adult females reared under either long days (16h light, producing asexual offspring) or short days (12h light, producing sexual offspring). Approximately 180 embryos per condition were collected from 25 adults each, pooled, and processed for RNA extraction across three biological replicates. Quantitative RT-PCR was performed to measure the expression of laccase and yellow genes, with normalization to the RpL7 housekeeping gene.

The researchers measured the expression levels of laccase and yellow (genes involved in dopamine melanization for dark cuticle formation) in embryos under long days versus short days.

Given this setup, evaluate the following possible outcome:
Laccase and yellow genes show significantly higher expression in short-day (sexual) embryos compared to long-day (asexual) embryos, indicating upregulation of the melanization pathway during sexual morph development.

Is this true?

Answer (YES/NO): NO